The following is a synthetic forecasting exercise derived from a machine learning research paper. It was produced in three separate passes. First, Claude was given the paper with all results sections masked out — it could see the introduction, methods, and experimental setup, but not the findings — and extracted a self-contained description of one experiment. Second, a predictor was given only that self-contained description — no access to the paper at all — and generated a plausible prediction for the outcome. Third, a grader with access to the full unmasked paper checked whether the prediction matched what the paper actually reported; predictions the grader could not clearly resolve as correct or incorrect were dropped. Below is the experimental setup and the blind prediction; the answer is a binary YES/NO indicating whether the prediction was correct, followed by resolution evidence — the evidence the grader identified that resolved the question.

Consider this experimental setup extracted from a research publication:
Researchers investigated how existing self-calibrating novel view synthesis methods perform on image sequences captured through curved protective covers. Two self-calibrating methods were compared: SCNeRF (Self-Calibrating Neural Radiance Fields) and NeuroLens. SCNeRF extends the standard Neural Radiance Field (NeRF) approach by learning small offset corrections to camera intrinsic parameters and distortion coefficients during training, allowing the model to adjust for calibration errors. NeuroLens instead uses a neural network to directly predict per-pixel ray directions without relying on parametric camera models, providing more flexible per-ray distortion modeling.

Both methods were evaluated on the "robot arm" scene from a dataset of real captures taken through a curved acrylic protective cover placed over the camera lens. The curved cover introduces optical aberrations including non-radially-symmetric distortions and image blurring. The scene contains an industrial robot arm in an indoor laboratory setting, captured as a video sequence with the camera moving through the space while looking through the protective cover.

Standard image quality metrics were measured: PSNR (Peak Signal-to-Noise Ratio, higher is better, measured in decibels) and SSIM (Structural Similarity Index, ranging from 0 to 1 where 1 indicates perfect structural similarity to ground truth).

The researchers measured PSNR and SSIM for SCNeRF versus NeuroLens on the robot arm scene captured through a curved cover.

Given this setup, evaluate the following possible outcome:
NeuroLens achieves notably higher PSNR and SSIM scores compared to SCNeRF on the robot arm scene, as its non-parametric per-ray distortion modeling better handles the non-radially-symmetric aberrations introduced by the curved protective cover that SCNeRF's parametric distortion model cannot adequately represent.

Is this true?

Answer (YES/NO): NO